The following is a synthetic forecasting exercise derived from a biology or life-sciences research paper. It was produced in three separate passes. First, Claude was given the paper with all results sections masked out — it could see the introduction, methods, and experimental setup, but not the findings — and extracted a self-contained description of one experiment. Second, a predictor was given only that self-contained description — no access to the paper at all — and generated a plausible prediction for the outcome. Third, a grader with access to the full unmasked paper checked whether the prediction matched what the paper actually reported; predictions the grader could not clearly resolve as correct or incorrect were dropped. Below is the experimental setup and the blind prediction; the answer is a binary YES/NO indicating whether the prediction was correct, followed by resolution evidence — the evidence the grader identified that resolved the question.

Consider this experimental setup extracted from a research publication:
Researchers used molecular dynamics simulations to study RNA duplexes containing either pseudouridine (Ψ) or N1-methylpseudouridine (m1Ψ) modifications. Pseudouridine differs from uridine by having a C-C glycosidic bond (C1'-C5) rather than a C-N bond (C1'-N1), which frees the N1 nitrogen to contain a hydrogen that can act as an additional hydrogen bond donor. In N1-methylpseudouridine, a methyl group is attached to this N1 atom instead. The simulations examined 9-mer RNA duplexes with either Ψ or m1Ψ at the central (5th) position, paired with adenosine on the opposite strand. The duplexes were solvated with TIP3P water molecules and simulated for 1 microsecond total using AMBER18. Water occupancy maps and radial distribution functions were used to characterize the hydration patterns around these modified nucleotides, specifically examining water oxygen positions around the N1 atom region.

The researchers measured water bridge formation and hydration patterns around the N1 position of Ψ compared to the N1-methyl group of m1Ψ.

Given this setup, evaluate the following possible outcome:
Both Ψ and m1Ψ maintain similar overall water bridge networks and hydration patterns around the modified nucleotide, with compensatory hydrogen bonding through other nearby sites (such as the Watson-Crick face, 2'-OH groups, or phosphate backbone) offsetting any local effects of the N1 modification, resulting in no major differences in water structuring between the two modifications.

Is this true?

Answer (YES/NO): NO